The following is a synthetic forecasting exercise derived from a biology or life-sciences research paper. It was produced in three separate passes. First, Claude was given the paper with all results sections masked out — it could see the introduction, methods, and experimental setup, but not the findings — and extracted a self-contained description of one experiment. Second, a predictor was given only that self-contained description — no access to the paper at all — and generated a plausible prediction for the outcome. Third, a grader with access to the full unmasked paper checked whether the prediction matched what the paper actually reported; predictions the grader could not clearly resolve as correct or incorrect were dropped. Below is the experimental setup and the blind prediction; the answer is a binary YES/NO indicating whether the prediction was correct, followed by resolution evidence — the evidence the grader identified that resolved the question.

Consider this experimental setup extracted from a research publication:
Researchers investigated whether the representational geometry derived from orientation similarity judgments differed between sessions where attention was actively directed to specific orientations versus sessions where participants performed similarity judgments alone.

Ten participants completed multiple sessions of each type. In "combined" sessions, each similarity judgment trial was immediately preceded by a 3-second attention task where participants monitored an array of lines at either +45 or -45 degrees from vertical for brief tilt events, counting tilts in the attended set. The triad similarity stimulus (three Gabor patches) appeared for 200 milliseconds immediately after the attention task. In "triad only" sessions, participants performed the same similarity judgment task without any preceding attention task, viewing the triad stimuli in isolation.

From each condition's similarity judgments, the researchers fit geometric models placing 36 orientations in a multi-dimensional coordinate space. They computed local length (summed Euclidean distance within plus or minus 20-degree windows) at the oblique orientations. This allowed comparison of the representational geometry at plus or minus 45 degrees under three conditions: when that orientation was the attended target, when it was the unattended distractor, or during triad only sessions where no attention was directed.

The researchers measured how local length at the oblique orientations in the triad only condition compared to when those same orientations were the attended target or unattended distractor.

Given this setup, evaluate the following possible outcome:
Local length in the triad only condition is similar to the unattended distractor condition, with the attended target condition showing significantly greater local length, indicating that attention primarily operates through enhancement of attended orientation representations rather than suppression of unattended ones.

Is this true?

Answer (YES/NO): NO